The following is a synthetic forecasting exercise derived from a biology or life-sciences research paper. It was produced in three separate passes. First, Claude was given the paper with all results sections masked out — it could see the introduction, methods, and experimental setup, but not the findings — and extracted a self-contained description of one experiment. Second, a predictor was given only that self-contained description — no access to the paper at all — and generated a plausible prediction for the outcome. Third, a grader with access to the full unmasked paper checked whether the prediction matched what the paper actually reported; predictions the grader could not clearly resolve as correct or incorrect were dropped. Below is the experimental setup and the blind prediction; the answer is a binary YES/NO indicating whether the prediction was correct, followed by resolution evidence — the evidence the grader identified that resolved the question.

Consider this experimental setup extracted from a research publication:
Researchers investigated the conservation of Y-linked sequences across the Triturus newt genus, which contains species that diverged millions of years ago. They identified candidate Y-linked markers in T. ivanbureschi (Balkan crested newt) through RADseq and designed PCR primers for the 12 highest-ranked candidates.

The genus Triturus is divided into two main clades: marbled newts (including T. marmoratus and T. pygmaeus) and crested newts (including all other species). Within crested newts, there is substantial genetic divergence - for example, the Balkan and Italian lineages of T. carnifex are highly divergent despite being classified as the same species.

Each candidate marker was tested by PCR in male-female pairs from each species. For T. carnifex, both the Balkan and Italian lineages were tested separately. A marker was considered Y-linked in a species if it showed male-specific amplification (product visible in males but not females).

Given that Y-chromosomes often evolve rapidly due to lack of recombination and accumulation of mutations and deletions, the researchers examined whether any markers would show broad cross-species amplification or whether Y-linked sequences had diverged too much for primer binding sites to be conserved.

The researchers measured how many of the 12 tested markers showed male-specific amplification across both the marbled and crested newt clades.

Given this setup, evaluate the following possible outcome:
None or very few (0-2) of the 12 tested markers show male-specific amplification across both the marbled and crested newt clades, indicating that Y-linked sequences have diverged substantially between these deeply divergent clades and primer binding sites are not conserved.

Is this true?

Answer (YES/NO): YES